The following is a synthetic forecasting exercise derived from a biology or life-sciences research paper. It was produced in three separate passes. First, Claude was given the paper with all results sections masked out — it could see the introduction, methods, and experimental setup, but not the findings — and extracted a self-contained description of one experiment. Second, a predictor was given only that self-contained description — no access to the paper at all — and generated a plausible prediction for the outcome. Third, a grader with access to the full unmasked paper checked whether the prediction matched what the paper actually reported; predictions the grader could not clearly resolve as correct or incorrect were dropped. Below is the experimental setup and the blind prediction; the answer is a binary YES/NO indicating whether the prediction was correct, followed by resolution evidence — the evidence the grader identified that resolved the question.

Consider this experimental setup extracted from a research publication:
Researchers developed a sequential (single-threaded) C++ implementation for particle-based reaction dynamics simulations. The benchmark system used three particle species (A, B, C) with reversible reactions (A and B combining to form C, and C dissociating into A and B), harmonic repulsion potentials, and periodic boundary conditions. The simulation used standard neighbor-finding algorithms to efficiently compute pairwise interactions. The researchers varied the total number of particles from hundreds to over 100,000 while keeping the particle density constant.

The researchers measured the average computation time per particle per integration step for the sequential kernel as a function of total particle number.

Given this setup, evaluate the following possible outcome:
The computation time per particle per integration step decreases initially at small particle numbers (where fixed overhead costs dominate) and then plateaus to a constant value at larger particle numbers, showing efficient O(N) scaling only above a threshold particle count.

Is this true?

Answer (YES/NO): NO